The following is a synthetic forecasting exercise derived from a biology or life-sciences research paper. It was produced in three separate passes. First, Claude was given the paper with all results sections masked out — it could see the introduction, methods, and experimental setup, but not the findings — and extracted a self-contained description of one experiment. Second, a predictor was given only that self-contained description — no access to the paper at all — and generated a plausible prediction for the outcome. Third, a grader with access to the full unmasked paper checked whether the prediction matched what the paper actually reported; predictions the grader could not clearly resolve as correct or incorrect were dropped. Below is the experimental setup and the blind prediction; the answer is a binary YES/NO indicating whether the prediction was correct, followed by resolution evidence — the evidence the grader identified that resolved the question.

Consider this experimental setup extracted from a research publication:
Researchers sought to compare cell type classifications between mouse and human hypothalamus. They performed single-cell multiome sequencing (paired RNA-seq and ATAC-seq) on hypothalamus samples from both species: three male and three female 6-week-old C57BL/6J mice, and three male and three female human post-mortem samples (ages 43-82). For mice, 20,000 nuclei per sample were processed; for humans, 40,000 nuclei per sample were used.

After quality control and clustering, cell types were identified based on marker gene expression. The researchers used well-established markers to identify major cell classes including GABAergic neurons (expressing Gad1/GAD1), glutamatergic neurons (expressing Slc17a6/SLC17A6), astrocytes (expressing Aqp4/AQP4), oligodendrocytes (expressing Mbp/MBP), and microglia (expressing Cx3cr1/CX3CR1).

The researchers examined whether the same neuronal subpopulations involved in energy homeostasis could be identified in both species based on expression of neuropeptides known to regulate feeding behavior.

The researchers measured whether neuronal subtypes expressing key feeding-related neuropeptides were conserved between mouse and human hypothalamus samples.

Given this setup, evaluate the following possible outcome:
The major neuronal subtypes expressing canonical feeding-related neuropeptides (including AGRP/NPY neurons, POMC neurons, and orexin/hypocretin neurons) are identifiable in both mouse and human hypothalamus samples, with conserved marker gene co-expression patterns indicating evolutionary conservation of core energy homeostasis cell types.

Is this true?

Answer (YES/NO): YES